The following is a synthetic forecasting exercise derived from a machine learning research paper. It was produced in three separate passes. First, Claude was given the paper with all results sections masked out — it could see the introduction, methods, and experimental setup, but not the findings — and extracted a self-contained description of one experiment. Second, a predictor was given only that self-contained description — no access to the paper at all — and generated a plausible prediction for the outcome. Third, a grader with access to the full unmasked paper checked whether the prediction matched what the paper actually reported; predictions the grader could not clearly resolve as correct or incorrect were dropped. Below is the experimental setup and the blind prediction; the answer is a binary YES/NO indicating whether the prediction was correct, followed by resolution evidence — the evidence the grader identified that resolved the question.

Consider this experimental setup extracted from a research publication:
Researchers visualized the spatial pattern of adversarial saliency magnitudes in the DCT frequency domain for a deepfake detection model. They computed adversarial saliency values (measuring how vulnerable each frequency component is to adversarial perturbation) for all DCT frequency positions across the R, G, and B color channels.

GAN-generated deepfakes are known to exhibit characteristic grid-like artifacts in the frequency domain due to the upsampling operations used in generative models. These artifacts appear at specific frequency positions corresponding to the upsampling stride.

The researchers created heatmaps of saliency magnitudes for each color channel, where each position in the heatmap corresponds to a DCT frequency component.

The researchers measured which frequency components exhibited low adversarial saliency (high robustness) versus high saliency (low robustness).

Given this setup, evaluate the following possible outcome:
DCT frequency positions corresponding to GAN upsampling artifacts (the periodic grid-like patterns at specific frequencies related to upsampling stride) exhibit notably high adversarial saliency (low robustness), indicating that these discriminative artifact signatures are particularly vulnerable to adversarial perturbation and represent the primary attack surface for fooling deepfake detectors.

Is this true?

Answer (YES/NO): NO